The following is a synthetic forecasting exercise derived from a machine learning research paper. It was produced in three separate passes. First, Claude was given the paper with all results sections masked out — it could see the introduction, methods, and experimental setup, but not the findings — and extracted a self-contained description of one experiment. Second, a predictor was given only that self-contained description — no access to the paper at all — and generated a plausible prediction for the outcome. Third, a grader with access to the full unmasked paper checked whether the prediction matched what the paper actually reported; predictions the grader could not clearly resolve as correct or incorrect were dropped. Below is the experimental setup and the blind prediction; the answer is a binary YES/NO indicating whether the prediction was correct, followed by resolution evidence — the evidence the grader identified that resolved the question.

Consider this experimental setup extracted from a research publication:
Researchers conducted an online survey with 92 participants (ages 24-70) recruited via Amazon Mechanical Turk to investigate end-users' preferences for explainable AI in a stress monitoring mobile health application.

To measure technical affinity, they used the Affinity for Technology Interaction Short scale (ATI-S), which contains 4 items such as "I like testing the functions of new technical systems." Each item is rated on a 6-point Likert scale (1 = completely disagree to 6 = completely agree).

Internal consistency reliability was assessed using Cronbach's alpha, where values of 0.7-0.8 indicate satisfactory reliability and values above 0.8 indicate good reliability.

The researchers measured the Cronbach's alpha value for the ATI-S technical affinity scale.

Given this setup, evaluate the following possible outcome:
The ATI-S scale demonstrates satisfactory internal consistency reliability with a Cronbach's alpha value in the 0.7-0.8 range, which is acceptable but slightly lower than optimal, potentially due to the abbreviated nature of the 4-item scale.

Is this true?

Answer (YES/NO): NO